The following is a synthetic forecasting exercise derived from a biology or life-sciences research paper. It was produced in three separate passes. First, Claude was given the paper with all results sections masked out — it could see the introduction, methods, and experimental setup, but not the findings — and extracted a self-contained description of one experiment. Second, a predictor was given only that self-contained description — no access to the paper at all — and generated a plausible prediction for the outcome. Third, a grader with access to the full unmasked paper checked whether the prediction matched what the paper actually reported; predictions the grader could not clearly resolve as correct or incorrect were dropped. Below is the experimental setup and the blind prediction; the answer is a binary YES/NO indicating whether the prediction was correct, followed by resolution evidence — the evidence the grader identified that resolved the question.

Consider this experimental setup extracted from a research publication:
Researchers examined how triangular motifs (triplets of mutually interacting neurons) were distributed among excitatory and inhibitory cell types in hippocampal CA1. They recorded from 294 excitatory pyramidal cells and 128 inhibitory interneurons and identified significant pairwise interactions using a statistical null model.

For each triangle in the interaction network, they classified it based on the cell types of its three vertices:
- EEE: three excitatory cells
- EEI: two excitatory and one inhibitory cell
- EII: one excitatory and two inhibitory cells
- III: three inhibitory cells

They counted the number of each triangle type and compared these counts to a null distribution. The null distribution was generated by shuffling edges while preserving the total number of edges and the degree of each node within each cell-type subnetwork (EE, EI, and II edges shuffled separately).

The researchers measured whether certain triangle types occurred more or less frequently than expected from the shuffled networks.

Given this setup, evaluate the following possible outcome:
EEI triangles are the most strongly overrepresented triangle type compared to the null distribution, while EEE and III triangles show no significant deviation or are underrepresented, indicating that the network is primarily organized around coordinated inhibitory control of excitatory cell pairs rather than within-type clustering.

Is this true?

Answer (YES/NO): NO